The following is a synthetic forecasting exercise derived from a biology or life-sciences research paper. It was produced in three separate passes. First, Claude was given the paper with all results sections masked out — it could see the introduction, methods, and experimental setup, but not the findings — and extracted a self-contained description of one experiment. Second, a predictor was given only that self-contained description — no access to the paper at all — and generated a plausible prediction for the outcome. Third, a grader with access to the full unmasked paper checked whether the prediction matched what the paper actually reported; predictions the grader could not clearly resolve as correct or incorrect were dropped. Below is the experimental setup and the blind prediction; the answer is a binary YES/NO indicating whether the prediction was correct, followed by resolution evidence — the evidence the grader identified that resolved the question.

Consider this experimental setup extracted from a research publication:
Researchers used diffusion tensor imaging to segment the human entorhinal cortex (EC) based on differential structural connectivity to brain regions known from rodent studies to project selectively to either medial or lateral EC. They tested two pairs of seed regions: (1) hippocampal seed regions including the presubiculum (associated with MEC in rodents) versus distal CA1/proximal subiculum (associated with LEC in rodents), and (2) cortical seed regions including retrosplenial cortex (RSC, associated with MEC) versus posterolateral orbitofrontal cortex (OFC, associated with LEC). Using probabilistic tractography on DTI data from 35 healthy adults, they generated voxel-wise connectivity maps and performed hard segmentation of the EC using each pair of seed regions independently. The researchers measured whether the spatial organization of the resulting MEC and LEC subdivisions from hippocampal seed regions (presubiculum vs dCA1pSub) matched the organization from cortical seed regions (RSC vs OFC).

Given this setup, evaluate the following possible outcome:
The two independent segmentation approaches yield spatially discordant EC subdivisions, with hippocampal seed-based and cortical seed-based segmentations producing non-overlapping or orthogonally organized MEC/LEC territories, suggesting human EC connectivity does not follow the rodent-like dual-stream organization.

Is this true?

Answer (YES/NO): NO